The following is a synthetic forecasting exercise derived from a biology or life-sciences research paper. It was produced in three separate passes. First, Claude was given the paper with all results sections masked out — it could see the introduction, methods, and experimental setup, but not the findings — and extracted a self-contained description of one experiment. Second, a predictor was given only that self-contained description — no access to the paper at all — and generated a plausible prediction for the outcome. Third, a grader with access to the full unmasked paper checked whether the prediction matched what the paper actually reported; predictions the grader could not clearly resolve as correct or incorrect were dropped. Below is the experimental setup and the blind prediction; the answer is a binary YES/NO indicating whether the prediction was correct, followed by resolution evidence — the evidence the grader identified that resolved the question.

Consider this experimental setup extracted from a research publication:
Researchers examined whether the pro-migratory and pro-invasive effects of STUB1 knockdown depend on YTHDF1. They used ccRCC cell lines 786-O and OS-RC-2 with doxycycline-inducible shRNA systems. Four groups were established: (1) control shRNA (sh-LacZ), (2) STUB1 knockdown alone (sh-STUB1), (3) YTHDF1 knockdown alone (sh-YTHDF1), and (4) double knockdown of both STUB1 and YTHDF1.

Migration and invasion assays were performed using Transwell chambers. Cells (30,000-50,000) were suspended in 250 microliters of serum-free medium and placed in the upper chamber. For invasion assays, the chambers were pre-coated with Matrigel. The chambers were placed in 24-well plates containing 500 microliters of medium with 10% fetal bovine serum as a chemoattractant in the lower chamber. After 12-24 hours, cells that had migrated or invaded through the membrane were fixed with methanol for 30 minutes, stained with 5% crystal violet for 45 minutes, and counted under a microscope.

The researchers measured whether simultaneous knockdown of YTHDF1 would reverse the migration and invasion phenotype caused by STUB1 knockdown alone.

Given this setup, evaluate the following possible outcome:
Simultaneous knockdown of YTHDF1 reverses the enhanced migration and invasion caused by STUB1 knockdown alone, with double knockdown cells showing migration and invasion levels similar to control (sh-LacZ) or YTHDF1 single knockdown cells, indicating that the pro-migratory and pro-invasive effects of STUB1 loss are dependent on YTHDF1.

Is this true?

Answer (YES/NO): YES